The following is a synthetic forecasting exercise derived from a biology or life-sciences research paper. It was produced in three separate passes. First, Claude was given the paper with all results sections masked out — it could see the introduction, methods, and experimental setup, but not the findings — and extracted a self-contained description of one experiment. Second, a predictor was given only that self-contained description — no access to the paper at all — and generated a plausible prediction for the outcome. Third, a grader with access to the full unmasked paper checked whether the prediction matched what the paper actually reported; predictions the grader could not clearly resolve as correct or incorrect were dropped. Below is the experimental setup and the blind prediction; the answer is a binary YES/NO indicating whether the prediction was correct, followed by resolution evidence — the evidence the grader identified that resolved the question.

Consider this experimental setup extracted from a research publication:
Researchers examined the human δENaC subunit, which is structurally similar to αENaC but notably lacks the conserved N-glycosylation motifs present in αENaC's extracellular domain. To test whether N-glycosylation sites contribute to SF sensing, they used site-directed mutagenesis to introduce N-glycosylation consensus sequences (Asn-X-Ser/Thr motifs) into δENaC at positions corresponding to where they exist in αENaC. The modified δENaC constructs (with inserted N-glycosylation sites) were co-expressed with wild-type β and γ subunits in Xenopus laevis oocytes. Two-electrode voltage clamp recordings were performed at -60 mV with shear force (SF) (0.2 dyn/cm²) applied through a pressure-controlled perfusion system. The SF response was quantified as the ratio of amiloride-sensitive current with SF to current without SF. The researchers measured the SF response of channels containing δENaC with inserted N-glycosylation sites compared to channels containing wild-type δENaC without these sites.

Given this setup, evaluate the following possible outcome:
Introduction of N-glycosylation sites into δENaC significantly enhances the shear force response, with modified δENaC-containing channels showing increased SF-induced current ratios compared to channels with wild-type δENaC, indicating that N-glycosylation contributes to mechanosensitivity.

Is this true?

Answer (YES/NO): YES